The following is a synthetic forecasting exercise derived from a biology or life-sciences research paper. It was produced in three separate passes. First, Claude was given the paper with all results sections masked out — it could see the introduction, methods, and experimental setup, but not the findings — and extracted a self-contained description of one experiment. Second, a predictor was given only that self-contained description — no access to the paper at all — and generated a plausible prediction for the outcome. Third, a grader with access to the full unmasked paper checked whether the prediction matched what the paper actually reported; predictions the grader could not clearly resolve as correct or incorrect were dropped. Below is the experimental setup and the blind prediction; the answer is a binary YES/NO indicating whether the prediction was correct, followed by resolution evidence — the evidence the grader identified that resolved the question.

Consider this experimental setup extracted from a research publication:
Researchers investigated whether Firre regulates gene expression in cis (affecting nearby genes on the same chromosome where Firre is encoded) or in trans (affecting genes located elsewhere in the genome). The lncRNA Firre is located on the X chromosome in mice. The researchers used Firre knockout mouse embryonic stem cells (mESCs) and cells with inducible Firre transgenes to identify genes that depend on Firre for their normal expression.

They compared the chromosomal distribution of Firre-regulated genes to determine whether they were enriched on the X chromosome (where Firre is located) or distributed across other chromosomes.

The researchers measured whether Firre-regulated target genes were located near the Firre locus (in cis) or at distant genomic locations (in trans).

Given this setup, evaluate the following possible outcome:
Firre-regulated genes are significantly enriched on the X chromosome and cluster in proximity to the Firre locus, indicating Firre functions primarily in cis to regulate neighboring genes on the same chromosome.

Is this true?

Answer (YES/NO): NO